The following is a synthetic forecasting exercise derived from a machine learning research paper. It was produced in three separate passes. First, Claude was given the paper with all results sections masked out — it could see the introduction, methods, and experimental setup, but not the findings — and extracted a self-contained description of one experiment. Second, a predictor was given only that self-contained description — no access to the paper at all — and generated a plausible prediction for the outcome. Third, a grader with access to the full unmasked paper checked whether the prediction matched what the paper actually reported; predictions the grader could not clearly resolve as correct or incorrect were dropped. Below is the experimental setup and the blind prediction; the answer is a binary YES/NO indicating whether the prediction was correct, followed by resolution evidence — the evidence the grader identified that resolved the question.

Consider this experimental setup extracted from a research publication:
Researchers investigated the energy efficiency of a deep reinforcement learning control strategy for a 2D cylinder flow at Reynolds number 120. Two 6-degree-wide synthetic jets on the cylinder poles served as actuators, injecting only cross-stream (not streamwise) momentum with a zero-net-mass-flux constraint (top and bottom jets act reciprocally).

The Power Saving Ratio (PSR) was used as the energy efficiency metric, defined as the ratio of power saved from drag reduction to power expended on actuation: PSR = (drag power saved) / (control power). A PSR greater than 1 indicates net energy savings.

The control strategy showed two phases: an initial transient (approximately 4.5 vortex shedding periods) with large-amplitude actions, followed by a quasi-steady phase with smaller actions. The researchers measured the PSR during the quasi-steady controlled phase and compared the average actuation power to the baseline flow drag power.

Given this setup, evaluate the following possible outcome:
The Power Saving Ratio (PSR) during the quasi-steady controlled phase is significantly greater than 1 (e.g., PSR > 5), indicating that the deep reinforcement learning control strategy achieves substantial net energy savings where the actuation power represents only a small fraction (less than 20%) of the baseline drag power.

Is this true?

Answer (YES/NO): YES